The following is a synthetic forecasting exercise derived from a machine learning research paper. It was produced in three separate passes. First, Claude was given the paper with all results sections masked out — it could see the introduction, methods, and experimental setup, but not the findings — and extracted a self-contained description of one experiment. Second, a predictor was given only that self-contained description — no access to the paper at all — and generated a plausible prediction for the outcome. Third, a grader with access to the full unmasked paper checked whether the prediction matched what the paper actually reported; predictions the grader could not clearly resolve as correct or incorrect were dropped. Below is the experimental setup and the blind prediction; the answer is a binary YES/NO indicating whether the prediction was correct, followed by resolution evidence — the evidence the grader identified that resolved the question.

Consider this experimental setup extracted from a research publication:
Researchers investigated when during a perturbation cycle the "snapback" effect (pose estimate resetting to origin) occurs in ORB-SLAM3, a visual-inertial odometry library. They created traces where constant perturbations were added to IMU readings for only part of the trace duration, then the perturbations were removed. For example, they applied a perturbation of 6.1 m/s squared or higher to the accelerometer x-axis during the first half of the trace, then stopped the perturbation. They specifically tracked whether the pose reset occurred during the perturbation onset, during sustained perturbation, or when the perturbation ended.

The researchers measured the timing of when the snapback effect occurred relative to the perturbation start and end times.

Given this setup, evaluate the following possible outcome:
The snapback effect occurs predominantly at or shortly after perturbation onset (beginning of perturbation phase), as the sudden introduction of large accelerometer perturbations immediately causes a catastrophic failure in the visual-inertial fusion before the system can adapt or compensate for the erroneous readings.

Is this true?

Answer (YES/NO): NO